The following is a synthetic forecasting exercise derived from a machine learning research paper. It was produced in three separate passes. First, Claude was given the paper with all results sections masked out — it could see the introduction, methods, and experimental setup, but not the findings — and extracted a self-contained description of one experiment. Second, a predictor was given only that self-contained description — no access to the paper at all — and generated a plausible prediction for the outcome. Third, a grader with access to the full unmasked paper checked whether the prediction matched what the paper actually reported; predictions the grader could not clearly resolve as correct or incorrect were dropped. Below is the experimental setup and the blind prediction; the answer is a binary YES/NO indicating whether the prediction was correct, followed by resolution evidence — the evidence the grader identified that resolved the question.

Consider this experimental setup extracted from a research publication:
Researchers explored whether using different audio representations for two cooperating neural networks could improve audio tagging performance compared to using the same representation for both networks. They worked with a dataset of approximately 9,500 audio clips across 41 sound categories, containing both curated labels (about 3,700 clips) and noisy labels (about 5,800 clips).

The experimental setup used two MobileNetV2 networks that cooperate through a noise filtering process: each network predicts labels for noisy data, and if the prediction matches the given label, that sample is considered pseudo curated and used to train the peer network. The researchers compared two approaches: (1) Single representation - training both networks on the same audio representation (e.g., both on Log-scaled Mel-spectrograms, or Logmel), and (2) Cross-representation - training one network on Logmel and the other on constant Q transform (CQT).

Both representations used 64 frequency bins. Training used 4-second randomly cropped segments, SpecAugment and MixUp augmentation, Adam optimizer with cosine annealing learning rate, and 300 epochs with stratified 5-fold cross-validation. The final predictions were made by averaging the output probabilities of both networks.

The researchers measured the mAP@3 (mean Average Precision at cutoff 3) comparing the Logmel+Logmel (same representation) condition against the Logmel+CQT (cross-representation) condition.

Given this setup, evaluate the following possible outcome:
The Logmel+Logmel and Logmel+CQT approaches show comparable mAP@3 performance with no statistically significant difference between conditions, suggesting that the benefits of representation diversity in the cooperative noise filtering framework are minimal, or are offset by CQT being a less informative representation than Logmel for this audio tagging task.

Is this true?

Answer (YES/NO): NO